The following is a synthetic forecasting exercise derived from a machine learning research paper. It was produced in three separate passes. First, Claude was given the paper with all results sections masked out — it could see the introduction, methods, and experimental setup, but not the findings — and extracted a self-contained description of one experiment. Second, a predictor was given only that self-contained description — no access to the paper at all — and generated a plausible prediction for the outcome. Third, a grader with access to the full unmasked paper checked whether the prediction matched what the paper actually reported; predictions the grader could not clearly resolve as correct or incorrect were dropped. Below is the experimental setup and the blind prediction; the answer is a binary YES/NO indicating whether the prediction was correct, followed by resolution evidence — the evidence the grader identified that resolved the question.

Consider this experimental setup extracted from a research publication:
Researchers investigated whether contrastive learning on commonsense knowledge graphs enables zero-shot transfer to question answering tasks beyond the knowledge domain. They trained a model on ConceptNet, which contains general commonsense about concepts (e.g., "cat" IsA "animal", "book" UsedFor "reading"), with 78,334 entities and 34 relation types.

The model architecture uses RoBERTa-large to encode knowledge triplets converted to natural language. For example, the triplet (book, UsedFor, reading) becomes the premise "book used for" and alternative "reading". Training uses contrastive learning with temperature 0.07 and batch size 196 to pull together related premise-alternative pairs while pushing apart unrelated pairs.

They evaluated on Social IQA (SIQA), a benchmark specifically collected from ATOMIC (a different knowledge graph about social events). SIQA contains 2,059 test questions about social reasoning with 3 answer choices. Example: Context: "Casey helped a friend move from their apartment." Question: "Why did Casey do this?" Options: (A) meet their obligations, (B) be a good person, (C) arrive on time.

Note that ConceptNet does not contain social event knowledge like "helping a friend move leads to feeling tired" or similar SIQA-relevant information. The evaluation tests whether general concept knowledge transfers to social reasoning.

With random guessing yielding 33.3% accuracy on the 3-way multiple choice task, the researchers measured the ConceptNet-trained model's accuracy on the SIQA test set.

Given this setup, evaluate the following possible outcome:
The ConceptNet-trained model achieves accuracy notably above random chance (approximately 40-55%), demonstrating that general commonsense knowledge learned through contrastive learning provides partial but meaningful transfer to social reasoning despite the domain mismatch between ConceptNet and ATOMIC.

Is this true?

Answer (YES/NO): YES